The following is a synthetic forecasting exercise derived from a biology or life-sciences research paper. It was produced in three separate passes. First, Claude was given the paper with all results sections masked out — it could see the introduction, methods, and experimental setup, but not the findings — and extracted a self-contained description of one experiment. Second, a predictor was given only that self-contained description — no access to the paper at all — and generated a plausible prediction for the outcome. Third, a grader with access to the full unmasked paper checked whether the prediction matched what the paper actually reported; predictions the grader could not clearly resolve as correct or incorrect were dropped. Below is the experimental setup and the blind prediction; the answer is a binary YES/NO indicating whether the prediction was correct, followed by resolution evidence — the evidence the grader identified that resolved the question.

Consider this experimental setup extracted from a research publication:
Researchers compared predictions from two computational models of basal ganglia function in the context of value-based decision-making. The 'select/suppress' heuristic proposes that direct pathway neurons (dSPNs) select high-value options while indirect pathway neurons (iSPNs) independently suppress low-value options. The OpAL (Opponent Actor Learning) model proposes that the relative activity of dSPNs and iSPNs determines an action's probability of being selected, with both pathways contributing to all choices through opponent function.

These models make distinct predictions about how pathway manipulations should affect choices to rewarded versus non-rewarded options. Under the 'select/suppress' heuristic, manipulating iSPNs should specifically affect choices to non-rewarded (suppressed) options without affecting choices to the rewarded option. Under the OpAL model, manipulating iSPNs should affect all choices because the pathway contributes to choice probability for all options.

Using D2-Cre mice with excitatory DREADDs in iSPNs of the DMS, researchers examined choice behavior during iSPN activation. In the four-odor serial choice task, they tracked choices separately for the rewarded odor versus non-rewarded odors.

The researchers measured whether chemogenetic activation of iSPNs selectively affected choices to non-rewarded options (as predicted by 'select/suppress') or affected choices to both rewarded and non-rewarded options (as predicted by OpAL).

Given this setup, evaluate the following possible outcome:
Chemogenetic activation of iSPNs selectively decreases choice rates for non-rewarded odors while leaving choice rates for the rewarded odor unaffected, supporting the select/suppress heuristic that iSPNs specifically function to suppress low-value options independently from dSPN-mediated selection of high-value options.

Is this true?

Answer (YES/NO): NO